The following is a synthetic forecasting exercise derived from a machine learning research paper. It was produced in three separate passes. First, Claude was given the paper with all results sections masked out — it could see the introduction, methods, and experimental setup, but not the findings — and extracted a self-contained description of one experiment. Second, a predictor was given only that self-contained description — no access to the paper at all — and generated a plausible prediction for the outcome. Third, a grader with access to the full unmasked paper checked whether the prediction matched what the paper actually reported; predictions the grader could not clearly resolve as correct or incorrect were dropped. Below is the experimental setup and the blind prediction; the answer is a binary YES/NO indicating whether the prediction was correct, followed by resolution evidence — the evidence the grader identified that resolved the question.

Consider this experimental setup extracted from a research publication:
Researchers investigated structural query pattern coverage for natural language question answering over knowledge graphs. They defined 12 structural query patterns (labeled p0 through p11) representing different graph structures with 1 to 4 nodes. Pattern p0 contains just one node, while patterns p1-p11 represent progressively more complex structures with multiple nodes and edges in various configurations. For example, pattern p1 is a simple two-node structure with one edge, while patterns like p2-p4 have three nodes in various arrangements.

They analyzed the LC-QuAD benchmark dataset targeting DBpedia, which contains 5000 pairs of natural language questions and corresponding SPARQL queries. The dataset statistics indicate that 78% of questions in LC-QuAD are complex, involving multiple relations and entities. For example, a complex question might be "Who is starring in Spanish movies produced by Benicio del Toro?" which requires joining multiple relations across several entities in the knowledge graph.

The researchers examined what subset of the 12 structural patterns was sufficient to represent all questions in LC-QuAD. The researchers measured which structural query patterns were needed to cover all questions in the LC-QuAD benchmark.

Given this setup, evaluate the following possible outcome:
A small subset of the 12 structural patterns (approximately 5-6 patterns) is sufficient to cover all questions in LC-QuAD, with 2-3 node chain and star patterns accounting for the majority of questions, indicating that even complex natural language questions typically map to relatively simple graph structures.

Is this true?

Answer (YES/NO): NO